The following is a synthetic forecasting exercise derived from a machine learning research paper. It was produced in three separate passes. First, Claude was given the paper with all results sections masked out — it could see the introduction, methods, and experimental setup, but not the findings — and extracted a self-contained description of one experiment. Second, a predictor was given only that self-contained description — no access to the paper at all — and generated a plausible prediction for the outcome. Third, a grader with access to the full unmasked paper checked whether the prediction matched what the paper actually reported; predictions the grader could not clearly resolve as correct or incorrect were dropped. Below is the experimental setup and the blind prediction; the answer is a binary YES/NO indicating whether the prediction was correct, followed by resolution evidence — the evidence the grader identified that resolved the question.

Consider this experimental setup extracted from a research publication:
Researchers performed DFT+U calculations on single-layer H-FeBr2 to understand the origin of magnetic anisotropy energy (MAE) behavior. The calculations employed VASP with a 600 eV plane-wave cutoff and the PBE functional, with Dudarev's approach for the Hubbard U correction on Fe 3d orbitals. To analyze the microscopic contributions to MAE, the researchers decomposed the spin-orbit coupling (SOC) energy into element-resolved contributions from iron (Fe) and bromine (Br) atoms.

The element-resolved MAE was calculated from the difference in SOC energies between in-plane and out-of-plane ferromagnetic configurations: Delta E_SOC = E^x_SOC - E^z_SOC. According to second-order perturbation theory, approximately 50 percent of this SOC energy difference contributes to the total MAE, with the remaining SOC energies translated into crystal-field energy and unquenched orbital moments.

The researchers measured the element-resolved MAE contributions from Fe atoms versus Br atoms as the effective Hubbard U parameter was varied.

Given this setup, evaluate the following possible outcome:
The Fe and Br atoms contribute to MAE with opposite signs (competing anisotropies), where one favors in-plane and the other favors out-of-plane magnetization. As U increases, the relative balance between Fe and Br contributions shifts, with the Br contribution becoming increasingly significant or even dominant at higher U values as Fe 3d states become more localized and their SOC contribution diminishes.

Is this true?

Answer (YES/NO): NO